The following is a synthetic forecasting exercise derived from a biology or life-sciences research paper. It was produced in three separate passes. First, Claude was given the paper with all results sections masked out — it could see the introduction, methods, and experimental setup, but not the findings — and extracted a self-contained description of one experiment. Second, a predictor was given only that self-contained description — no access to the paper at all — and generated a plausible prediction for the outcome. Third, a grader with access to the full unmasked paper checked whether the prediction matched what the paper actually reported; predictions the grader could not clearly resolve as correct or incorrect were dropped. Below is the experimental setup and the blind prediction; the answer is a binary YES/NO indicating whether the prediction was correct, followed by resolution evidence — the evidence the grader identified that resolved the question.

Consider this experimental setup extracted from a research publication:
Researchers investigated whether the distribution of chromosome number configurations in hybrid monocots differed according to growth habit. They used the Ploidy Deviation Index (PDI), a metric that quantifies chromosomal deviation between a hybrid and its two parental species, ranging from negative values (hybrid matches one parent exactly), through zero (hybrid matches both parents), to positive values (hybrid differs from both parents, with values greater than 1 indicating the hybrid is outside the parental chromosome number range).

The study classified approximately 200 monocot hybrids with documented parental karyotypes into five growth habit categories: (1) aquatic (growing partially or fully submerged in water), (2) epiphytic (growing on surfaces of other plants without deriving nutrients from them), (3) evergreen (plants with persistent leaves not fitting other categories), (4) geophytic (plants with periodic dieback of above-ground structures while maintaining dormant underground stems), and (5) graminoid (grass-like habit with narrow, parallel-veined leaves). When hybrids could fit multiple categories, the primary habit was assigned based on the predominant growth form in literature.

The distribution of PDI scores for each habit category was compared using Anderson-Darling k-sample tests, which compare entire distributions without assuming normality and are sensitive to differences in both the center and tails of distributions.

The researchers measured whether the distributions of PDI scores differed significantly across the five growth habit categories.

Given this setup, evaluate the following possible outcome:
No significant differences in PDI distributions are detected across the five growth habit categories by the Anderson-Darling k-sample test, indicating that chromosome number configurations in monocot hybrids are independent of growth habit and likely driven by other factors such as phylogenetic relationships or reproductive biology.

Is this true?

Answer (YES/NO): NO